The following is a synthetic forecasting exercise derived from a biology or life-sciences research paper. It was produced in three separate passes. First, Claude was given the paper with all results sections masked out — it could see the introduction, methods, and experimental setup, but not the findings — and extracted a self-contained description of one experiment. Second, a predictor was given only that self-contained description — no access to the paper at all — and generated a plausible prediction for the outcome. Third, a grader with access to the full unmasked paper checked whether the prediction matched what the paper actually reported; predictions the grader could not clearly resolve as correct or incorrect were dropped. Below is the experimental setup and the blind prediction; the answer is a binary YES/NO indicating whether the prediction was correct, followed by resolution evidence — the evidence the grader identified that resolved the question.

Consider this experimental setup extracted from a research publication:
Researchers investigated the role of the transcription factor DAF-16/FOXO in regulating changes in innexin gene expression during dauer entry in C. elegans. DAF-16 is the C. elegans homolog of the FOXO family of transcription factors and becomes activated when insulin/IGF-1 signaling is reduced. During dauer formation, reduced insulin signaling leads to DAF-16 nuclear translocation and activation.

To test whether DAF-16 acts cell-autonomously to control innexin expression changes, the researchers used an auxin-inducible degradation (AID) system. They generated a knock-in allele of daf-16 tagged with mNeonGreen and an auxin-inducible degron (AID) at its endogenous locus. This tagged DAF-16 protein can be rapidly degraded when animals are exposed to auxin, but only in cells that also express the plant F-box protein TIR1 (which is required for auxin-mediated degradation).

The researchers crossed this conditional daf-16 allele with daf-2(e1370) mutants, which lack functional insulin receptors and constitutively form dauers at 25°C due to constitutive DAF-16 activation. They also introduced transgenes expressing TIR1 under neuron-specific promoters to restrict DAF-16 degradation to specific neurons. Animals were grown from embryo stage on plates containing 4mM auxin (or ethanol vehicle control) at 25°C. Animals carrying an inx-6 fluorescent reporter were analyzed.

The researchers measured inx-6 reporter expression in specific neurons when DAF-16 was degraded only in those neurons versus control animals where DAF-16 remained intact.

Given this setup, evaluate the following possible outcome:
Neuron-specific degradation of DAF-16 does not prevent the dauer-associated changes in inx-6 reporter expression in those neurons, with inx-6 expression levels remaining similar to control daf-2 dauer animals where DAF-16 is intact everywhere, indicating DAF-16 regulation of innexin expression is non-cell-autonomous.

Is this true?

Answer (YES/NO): NO